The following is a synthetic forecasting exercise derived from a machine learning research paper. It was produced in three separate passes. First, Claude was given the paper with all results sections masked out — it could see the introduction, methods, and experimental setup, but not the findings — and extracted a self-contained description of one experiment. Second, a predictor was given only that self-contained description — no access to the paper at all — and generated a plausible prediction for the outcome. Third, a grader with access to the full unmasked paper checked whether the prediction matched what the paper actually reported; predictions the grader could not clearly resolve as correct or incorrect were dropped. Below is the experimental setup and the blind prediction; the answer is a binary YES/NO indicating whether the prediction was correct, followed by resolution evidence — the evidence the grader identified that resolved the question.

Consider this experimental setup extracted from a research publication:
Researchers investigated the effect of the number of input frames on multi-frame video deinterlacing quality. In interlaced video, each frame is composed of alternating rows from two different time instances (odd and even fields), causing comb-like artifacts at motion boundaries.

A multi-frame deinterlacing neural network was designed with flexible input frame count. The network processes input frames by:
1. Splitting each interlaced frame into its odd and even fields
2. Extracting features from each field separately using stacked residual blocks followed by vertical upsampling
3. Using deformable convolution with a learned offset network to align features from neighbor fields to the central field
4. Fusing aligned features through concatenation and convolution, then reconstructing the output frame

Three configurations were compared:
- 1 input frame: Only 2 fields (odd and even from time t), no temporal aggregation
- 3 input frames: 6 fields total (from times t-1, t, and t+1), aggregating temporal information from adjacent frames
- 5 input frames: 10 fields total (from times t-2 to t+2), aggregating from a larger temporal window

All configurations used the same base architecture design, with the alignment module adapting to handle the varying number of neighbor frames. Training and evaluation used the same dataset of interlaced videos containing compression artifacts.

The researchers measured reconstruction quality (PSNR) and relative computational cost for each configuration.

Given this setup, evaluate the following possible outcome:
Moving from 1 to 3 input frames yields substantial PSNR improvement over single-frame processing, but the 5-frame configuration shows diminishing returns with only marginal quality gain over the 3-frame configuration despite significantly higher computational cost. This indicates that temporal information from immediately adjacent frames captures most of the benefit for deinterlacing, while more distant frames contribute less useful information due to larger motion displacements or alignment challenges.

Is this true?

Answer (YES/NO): YES